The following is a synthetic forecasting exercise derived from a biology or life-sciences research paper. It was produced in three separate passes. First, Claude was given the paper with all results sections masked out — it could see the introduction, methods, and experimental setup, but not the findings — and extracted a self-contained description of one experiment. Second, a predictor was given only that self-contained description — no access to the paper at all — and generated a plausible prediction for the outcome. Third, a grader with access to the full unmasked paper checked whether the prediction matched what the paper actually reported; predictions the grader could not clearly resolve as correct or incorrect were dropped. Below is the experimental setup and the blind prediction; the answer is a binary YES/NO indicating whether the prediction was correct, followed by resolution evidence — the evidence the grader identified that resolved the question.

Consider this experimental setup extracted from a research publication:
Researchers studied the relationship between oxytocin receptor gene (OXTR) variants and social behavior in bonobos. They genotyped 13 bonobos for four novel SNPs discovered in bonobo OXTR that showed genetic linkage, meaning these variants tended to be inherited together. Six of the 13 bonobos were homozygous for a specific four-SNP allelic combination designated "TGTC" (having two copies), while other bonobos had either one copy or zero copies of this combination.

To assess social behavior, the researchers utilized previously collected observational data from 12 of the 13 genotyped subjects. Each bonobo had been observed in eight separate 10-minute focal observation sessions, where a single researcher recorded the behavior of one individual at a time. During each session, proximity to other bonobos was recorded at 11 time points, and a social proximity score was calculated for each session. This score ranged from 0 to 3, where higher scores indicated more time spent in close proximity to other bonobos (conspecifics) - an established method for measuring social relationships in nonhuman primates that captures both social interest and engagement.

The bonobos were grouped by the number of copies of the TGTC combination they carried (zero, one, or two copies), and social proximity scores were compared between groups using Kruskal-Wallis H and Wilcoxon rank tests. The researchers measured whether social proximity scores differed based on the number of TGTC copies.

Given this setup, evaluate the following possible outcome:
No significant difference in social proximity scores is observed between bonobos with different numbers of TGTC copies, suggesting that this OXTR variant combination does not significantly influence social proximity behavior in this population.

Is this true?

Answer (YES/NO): NO